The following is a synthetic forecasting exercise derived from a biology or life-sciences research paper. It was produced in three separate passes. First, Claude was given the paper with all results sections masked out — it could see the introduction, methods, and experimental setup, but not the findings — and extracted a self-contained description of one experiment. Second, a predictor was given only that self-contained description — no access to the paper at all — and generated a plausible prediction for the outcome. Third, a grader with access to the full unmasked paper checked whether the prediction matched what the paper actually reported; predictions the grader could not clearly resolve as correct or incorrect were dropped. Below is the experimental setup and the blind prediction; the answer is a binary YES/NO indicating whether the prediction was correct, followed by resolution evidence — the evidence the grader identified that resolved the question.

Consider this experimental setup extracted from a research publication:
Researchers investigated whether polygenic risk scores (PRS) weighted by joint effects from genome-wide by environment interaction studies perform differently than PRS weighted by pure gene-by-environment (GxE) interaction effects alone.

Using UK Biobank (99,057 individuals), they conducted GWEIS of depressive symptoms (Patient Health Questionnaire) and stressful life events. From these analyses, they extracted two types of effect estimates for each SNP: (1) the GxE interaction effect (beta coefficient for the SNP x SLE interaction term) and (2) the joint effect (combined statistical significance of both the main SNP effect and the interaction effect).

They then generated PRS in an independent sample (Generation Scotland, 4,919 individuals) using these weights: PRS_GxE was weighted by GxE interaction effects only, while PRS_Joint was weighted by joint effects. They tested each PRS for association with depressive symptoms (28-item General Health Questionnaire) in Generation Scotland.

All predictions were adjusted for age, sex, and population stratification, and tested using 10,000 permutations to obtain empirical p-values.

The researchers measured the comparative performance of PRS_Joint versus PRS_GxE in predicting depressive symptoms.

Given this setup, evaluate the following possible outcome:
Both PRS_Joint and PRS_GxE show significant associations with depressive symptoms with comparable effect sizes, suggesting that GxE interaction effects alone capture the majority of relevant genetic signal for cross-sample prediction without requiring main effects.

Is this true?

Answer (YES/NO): NO